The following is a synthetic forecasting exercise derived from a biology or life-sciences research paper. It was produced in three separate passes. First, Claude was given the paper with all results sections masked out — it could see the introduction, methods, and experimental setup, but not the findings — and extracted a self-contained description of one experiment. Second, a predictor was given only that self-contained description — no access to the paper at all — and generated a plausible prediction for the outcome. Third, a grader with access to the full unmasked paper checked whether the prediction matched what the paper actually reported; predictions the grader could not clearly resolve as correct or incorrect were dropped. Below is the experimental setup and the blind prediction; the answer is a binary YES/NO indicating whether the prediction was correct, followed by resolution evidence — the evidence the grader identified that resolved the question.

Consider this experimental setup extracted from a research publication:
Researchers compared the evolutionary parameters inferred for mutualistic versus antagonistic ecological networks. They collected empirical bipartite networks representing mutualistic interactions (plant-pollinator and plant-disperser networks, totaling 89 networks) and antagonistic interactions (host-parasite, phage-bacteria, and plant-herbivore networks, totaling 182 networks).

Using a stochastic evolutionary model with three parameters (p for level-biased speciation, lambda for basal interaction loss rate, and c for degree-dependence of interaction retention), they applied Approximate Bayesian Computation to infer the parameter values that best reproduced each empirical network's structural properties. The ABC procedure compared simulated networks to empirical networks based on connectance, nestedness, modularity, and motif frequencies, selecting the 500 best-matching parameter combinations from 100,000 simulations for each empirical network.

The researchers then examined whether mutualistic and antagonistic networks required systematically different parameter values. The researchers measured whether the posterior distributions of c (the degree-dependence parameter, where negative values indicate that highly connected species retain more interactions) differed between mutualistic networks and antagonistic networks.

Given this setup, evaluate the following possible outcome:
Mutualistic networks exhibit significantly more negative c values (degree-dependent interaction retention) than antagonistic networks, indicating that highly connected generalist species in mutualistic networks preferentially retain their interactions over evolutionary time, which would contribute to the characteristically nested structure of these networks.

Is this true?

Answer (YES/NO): NO